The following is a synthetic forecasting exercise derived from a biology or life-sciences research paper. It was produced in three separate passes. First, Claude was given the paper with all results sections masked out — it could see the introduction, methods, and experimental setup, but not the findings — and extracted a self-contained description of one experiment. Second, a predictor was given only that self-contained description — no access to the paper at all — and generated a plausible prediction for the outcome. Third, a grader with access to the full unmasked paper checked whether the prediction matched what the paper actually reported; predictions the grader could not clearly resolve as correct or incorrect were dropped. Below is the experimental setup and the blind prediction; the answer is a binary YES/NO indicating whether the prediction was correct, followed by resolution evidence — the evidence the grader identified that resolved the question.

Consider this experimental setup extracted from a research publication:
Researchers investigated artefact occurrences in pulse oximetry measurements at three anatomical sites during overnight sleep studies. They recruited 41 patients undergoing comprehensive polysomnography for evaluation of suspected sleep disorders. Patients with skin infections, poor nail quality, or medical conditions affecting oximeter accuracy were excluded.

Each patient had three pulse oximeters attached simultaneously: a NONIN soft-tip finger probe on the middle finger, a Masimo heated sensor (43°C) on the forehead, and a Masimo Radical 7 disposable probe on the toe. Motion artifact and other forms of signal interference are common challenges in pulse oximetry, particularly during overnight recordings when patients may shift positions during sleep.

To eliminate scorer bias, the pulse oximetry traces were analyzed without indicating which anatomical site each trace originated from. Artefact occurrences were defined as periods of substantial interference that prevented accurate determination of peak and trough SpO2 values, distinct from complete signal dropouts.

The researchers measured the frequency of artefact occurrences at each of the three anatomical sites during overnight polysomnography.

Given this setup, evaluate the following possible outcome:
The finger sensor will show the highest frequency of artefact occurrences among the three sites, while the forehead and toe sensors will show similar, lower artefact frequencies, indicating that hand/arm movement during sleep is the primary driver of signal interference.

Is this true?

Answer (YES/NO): NO